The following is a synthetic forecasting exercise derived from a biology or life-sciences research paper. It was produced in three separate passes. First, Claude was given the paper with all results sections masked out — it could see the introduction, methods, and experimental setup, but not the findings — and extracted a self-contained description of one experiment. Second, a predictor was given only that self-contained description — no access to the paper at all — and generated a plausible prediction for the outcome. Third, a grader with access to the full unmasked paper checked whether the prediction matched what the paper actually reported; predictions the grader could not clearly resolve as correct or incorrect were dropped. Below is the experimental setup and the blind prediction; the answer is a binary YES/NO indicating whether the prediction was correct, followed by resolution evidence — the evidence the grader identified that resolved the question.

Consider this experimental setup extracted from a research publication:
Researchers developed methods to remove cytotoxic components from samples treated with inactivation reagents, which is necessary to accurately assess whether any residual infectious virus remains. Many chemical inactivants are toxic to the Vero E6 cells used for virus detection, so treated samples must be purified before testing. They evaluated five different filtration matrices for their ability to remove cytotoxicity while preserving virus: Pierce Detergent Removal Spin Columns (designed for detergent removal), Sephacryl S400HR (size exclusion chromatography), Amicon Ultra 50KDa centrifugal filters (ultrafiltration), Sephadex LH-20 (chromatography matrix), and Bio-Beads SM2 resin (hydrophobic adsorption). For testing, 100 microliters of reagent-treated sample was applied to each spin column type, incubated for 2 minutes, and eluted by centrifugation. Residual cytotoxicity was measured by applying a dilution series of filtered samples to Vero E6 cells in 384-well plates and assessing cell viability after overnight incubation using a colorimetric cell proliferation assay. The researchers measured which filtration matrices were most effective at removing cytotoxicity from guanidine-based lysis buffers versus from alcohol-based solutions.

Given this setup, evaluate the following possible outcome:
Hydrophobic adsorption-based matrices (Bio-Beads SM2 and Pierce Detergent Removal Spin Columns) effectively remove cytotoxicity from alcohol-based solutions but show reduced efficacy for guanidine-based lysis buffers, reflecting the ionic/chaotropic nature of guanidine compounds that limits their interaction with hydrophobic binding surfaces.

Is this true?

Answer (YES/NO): NO